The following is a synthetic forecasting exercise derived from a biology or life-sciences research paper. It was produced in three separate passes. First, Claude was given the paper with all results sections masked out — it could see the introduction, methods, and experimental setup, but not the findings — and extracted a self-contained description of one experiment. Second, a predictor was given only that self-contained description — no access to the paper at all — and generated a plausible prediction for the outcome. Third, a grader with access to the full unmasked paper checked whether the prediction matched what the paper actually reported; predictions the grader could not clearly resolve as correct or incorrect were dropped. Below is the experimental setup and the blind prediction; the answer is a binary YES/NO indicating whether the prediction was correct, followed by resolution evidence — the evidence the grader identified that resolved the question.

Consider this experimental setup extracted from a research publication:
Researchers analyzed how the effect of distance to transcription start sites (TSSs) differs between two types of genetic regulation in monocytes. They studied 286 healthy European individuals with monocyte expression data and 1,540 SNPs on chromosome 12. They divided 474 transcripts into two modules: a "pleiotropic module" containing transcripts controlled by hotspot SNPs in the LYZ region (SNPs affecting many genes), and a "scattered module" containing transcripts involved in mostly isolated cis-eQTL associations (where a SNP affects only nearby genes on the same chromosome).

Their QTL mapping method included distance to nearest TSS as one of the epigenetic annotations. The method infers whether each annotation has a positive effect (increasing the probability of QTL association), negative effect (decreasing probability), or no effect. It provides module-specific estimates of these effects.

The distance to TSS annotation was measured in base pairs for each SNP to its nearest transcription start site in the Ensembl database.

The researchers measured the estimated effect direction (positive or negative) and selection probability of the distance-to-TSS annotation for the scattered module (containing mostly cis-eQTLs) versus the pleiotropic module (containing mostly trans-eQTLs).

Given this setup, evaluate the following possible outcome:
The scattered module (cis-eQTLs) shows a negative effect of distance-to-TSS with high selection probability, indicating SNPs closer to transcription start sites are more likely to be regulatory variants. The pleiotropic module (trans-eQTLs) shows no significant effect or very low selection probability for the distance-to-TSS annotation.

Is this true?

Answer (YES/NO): YES